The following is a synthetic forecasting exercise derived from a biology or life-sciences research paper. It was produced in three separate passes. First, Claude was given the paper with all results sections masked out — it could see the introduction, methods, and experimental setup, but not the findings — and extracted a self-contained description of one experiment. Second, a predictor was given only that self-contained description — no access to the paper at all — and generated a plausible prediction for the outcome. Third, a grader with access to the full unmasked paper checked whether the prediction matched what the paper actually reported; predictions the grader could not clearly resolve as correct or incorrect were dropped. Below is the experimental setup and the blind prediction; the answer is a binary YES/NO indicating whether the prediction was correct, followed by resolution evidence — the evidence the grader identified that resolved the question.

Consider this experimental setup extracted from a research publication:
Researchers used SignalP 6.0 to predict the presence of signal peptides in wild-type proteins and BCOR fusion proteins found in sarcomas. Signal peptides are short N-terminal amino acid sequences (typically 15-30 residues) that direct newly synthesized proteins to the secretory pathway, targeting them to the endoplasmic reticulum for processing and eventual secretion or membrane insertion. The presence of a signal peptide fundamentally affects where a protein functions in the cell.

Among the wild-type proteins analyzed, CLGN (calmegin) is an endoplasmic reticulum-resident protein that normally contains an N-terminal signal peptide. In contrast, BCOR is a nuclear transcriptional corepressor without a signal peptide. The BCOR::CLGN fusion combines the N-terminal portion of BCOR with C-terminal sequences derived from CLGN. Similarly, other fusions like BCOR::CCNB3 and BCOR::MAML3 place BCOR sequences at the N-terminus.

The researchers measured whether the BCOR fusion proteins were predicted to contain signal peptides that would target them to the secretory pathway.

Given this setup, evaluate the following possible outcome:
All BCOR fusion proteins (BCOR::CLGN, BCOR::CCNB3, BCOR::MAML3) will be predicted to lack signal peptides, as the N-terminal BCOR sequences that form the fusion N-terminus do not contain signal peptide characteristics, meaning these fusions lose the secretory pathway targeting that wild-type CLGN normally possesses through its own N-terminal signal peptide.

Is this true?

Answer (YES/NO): YES